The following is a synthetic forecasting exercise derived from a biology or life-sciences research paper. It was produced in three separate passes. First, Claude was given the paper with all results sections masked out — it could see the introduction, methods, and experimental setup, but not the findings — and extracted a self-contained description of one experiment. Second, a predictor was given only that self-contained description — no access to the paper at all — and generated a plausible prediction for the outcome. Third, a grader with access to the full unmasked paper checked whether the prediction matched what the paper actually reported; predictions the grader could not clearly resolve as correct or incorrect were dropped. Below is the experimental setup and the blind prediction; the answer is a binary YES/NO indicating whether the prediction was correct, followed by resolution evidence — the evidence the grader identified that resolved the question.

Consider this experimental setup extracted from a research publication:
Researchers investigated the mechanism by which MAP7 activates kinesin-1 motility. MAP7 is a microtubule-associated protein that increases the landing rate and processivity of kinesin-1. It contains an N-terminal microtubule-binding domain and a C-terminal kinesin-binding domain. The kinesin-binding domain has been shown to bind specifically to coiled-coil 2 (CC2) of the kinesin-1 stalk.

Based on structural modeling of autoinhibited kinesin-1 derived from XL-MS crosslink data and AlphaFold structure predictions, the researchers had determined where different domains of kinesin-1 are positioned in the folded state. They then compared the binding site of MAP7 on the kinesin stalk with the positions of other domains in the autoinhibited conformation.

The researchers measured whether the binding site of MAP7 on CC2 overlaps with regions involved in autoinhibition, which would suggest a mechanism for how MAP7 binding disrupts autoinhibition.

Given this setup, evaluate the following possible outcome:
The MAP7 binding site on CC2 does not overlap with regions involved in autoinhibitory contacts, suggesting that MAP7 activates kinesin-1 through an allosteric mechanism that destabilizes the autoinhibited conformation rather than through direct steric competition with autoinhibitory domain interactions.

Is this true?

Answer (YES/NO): NO